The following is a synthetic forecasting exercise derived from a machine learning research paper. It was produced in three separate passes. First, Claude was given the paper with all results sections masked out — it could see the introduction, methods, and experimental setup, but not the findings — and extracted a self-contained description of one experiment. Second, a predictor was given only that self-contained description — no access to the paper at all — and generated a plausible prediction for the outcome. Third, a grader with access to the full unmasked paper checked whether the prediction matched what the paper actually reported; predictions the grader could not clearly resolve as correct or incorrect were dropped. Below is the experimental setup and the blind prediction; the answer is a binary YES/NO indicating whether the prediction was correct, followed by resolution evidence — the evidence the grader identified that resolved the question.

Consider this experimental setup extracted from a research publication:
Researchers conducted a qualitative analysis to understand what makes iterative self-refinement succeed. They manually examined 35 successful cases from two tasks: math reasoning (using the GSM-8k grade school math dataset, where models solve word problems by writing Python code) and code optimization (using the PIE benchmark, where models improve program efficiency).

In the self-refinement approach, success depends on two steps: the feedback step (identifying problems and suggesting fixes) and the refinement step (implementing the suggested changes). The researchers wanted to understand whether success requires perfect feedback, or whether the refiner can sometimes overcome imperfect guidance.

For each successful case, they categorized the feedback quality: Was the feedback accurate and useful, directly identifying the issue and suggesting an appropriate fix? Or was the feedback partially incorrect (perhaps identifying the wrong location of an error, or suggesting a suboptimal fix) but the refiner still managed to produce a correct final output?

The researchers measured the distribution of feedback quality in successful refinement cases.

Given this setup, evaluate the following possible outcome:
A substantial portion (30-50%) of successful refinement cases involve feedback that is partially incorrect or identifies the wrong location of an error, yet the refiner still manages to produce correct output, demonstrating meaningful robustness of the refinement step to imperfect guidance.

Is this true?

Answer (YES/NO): YES